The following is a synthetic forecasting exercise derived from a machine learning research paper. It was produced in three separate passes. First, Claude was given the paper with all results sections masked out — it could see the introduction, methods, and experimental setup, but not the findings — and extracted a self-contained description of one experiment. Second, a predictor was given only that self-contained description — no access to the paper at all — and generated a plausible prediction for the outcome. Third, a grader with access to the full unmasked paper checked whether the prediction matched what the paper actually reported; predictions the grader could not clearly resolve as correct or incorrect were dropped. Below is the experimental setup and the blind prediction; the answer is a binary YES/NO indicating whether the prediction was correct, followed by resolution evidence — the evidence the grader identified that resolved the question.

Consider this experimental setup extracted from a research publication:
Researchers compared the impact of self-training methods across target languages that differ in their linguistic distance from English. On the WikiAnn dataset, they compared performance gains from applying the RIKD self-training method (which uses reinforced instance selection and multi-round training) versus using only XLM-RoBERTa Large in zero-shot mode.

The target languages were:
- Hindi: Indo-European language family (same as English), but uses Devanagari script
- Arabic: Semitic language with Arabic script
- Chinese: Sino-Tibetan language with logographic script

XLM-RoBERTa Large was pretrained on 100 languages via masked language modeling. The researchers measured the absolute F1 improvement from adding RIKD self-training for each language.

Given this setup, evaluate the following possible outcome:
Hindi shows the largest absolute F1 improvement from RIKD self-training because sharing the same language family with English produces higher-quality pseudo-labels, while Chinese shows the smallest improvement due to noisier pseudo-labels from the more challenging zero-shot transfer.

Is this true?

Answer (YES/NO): NO